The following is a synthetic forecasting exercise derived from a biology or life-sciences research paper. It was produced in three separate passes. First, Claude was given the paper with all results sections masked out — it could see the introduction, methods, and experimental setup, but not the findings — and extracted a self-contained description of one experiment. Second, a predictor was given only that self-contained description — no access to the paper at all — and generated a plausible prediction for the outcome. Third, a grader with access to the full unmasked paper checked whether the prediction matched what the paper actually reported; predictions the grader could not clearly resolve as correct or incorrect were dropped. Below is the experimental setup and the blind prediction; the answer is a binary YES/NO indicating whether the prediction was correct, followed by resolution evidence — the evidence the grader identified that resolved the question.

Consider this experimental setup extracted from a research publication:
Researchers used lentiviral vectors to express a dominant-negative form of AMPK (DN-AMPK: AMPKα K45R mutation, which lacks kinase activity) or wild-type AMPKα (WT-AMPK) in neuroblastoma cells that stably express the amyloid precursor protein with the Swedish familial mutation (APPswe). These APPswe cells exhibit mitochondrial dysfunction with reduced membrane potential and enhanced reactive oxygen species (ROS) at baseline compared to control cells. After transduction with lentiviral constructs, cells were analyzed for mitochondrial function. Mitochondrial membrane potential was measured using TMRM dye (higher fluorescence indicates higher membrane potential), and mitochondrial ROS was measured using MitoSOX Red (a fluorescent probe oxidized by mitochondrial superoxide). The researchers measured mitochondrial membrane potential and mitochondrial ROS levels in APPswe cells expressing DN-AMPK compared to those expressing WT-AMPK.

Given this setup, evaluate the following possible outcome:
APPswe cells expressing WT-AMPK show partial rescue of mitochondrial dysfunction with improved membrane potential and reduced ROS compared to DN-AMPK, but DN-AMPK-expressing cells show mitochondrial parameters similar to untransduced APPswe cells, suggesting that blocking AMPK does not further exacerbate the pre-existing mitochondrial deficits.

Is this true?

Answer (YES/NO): NO